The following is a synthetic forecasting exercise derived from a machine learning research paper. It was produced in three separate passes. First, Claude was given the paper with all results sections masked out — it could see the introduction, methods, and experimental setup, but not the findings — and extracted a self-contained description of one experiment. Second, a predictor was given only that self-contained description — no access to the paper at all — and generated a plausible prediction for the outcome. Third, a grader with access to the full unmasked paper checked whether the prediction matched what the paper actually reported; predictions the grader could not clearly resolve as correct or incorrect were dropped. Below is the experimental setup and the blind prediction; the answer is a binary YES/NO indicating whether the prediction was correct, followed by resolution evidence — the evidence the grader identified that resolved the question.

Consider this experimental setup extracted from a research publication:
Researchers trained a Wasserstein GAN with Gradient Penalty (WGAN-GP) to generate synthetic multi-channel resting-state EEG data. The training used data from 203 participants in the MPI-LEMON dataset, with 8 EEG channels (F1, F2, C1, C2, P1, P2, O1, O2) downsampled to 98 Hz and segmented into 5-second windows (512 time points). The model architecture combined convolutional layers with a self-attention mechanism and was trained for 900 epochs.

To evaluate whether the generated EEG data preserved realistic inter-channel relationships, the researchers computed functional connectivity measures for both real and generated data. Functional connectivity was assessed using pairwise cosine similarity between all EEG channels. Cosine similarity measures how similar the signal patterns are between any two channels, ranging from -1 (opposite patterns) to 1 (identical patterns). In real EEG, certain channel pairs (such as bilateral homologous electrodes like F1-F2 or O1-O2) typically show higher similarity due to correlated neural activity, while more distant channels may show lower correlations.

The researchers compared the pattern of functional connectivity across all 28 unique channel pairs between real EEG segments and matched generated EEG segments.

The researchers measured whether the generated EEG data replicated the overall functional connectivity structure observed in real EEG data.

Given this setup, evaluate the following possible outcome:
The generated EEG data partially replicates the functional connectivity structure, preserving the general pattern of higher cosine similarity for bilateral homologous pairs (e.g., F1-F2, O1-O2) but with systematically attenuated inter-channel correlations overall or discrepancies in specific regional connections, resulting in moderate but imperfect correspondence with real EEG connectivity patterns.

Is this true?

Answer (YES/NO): NO